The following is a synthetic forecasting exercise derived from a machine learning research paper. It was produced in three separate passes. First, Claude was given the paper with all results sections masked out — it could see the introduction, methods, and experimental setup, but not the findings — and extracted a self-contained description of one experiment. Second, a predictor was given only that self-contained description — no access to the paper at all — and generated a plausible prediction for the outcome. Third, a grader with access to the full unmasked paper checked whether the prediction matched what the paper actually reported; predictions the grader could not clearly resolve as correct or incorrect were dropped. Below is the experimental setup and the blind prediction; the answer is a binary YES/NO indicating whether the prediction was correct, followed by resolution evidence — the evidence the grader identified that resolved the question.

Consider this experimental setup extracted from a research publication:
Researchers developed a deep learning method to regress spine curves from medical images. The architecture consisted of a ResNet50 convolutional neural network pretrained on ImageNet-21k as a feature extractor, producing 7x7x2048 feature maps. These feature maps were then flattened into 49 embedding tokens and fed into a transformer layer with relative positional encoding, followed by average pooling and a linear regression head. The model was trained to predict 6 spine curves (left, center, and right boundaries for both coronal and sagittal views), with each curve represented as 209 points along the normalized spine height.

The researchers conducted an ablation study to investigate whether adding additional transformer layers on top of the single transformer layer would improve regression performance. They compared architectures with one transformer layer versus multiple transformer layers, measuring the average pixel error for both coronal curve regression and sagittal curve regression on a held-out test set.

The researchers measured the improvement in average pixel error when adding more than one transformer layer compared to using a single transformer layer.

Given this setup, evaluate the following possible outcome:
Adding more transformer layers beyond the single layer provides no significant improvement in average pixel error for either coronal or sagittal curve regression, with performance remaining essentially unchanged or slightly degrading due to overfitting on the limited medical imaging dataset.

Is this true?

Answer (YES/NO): YES